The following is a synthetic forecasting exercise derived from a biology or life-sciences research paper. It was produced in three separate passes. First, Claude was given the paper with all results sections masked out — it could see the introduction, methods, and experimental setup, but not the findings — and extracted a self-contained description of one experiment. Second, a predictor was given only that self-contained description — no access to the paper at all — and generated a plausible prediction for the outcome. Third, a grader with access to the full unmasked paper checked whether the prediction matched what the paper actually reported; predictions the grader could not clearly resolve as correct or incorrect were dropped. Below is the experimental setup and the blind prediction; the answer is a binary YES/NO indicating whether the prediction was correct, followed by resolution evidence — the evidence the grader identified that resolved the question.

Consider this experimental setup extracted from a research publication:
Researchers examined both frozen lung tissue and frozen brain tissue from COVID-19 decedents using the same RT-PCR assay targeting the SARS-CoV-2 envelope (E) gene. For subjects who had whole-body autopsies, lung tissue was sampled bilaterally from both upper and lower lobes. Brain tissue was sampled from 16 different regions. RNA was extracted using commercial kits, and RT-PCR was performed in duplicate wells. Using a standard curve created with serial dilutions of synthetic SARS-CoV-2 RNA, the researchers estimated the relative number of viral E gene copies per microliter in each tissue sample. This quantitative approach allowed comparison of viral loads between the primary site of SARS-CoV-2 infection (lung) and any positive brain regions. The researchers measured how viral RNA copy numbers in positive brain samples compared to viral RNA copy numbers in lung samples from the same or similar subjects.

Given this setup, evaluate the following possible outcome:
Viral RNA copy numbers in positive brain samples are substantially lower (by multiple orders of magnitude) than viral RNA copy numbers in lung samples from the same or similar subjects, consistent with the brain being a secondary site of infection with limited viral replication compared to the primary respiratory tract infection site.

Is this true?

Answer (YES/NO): YES